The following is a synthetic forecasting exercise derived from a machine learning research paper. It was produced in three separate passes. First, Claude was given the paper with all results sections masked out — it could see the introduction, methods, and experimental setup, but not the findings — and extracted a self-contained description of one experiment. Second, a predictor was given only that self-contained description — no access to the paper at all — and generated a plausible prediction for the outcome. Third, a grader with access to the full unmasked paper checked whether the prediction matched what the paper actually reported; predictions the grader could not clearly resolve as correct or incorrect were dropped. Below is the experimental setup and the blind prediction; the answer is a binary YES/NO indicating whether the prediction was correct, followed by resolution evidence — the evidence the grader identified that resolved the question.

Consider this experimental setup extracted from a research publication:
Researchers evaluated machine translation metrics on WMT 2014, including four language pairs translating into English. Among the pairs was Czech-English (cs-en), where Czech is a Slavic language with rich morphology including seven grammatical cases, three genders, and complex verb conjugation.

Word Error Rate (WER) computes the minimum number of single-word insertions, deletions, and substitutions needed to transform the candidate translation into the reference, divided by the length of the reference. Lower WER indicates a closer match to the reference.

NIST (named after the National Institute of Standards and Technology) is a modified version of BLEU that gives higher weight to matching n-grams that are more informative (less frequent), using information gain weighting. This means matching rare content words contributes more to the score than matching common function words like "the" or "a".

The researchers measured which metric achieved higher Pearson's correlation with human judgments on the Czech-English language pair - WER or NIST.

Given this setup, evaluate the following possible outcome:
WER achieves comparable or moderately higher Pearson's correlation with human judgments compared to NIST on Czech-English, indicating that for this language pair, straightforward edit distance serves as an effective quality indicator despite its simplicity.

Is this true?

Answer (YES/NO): YES